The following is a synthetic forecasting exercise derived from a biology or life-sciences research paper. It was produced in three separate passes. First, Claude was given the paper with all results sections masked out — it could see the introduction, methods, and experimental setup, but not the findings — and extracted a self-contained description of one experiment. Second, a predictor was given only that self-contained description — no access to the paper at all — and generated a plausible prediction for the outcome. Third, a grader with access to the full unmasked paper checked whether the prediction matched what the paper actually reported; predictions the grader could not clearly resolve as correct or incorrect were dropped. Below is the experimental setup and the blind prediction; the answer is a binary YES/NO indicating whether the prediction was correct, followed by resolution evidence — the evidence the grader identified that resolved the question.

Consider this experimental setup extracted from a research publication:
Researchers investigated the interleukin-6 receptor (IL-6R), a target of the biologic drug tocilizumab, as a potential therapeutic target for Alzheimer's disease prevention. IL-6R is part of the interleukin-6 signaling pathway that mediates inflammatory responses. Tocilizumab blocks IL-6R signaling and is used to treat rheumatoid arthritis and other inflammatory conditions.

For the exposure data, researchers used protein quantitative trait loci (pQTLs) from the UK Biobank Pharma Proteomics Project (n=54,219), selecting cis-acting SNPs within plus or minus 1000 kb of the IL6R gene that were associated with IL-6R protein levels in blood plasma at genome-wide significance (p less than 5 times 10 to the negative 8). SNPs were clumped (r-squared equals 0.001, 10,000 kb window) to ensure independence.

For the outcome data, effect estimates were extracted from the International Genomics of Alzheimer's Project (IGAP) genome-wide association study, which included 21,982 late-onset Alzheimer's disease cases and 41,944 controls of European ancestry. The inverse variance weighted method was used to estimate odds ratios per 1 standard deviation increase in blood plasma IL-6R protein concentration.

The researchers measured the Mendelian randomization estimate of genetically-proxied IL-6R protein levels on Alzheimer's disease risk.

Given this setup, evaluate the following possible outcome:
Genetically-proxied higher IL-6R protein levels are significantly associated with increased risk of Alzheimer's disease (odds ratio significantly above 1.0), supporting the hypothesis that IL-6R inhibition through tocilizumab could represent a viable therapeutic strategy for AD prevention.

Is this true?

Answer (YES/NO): NO